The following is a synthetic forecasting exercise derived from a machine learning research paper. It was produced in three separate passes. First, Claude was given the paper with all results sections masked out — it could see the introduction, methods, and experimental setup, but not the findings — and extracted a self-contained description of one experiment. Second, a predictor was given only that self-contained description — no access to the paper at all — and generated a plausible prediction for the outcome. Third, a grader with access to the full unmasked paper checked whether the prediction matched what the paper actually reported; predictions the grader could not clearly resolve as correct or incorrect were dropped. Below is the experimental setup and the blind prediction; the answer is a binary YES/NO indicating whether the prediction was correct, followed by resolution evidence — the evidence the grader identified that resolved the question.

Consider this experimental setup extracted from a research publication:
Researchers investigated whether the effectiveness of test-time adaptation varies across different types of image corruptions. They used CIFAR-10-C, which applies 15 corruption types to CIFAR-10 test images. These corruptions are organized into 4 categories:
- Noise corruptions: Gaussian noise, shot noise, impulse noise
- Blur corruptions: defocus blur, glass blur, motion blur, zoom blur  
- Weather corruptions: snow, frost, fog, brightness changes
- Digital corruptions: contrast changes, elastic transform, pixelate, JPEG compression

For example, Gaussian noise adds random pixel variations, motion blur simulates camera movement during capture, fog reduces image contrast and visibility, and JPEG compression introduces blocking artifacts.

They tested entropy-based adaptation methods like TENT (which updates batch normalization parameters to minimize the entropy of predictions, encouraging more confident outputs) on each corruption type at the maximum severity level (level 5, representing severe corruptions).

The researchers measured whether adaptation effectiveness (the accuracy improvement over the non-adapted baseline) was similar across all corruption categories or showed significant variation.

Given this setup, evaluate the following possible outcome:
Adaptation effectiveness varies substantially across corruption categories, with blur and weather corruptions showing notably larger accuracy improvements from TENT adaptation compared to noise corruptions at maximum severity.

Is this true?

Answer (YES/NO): NO